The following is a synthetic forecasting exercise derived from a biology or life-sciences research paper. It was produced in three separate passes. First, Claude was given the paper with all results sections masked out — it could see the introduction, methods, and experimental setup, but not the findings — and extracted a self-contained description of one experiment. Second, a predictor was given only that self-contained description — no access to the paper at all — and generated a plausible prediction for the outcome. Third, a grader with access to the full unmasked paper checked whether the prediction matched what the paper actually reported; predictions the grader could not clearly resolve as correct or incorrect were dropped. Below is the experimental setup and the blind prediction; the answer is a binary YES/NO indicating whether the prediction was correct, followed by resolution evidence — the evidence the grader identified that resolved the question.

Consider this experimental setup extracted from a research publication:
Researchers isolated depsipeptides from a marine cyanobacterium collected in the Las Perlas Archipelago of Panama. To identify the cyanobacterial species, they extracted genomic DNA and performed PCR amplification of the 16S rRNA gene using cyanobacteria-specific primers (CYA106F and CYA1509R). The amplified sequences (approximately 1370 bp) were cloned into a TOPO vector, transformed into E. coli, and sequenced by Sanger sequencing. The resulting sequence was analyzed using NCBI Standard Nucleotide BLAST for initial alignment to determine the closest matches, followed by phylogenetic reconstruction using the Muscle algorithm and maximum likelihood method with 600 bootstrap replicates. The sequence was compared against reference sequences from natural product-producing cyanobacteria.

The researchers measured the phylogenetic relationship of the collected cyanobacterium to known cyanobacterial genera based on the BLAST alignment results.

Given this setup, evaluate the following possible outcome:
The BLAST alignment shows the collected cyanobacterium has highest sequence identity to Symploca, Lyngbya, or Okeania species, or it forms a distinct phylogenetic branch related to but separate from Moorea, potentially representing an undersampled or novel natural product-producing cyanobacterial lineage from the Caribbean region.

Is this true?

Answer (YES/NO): NO